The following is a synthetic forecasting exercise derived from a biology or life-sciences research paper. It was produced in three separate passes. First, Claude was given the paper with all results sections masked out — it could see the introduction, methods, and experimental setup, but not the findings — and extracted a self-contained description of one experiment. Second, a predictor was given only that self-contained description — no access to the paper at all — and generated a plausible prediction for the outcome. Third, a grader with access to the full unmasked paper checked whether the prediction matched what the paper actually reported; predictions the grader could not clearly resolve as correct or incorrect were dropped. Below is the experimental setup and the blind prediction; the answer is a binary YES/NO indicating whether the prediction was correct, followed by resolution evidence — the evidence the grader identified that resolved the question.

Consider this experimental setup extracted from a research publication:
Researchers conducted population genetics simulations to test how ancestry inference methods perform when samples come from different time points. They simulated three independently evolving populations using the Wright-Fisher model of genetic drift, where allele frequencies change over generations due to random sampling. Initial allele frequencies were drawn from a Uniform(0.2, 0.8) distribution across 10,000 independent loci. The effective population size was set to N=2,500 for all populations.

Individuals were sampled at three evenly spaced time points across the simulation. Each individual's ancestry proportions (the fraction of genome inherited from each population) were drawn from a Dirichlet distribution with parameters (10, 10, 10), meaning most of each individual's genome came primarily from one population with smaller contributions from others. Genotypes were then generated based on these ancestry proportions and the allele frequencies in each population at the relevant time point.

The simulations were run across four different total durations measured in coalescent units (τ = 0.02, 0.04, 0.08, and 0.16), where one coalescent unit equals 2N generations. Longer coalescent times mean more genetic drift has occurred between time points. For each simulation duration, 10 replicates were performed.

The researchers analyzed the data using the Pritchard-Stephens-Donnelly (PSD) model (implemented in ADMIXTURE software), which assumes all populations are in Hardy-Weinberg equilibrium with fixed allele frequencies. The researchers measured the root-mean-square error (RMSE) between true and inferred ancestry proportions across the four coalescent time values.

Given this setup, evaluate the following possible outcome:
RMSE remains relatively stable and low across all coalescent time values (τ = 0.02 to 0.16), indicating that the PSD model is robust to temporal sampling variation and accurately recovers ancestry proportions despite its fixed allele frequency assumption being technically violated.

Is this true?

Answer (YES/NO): NO